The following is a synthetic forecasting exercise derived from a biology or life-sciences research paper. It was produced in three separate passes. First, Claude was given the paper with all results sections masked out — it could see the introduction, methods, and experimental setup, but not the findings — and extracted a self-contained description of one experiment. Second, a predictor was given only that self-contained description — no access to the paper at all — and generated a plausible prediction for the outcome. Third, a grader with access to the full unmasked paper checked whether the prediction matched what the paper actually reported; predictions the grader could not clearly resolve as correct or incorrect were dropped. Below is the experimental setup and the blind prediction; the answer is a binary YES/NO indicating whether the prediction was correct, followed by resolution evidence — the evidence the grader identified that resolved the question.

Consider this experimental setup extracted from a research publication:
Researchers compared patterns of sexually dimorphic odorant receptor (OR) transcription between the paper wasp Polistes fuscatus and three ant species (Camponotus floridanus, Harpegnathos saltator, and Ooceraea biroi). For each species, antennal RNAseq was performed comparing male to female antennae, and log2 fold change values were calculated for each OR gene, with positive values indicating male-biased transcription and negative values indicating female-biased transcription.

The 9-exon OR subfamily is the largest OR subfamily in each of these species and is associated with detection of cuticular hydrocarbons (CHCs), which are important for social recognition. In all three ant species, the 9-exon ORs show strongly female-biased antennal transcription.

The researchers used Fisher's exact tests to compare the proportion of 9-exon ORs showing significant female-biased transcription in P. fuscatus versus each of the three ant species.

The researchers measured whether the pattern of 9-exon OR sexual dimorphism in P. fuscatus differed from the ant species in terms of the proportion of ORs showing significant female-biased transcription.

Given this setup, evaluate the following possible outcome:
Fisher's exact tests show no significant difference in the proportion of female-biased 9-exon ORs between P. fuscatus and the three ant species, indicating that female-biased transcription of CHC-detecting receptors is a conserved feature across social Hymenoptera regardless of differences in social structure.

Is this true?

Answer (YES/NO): NO